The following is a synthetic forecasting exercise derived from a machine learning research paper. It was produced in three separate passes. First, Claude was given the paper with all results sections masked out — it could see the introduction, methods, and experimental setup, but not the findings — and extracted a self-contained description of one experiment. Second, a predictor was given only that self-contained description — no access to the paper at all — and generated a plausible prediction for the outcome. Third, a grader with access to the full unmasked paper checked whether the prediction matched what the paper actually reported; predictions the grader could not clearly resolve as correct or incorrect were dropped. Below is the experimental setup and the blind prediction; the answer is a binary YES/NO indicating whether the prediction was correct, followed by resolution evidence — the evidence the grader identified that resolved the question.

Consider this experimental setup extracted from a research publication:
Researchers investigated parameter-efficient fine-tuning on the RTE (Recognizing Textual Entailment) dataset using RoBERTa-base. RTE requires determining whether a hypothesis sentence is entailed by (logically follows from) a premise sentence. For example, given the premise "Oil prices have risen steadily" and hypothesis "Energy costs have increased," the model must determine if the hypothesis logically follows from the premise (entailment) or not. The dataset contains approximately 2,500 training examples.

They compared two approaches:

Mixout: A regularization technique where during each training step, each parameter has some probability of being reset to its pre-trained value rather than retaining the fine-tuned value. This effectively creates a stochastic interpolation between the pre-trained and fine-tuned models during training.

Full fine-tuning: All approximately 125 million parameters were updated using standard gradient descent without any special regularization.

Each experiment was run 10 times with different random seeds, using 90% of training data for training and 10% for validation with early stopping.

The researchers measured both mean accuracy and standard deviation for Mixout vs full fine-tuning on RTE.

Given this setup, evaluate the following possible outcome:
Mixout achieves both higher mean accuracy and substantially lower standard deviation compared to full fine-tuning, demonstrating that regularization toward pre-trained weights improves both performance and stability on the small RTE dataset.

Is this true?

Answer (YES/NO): YES